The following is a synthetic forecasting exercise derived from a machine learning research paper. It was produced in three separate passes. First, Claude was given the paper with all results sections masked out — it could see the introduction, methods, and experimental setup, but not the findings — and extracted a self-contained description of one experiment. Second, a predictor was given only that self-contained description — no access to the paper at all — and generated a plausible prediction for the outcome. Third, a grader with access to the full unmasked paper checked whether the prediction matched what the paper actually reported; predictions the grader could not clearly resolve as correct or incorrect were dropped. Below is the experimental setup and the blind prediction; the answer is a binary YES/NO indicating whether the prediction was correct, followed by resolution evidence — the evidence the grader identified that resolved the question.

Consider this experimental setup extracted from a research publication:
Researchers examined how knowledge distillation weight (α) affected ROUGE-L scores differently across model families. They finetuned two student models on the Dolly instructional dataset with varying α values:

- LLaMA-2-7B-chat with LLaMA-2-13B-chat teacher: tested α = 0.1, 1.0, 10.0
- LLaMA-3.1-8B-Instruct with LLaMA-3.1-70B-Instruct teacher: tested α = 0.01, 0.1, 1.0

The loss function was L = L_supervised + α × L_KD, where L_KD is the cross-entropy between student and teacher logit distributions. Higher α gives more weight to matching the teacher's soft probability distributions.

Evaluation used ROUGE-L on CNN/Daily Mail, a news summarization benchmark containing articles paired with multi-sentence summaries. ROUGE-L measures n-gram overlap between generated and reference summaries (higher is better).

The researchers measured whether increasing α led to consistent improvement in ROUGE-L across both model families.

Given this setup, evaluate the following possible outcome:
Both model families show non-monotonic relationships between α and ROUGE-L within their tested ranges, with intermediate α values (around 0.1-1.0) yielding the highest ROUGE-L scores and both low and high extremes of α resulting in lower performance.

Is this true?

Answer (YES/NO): NO